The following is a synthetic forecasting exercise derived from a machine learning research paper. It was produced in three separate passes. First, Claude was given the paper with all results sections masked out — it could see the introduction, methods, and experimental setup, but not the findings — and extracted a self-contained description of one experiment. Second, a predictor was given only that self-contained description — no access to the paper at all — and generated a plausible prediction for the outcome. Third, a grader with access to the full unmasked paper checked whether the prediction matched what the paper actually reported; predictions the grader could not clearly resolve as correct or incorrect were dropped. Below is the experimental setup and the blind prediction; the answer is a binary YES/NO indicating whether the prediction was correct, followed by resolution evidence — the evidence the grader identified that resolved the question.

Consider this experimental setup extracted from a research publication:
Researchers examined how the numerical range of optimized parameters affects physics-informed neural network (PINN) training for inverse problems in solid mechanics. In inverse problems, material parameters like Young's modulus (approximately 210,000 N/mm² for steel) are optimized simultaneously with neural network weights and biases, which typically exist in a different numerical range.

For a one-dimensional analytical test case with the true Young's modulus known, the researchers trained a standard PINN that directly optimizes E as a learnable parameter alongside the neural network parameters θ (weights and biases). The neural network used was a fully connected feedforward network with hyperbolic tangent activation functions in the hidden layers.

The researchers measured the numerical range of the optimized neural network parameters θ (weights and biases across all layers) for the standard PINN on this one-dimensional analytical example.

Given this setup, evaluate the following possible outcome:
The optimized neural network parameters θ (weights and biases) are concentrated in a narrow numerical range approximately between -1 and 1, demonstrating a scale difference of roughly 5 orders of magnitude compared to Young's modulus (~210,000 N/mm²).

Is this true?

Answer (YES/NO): NO